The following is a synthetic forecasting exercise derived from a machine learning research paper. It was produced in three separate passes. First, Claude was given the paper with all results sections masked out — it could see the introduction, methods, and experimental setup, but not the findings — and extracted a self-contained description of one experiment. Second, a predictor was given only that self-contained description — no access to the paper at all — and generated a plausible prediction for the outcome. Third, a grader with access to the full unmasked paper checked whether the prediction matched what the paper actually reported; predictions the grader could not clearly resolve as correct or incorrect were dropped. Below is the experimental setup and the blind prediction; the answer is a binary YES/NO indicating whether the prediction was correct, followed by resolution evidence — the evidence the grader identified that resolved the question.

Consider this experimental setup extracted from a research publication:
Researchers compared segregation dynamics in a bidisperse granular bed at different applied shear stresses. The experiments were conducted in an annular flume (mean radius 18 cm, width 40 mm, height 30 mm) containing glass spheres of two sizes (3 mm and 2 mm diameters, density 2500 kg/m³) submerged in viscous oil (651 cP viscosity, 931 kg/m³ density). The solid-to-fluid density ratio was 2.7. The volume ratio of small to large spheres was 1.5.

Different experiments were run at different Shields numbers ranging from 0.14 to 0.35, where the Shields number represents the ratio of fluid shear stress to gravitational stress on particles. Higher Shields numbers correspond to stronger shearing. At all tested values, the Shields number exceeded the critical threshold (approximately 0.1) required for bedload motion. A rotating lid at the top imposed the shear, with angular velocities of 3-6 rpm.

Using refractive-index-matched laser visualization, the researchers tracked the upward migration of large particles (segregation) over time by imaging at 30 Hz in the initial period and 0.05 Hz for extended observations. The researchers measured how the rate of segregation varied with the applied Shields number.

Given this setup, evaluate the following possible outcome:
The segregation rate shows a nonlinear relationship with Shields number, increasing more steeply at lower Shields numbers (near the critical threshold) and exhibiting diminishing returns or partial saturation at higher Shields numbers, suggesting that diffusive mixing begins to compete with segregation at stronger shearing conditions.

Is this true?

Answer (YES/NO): NO